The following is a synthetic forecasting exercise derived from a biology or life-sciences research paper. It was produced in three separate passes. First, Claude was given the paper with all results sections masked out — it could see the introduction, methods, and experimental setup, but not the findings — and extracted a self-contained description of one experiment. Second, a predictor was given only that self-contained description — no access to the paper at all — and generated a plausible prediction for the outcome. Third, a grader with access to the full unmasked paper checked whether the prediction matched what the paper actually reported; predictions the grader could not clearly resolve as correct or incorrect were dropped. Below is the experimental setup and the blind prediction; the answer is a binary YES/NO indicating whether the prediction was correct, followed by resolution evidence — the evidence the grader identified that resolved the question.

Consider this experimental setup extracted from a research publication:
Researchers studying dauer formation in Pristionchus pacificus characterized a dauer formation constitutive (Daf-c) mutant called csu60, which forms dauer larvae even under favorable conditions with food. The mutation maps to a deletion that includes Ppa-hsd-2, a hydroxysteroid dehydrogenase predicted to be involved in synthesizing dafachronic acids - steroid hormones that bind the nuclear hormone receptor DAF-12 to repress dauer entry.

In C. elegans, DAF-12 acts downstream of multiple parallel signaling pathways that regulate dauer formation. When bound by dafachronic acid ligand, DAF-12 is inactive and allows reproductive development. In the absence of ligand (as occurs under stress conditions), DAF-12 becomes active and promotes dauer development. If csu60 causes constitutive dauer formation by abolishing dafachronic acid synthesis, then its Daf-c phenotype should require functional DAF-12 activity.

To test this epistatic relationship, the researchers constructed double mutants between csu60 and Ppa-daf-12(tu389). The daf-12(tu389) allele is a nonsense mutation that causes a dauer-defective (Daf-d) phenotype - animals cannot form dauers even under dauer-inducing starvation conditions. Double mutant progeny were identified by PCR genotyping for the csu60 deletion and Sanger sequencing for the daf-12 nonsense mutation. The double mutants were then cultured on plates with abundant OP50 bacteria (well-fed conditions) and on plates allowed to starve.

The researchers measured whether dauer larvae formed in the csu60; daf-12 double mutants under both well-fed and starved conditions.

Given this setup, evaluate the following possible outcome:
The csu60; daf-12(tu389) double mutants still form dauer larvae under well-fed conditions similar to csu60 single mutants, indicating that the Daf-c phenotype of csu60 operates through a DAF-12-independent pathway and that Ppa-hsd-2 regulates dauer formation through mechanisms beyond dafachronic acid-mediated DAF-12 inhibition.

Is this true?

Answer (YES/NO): NO